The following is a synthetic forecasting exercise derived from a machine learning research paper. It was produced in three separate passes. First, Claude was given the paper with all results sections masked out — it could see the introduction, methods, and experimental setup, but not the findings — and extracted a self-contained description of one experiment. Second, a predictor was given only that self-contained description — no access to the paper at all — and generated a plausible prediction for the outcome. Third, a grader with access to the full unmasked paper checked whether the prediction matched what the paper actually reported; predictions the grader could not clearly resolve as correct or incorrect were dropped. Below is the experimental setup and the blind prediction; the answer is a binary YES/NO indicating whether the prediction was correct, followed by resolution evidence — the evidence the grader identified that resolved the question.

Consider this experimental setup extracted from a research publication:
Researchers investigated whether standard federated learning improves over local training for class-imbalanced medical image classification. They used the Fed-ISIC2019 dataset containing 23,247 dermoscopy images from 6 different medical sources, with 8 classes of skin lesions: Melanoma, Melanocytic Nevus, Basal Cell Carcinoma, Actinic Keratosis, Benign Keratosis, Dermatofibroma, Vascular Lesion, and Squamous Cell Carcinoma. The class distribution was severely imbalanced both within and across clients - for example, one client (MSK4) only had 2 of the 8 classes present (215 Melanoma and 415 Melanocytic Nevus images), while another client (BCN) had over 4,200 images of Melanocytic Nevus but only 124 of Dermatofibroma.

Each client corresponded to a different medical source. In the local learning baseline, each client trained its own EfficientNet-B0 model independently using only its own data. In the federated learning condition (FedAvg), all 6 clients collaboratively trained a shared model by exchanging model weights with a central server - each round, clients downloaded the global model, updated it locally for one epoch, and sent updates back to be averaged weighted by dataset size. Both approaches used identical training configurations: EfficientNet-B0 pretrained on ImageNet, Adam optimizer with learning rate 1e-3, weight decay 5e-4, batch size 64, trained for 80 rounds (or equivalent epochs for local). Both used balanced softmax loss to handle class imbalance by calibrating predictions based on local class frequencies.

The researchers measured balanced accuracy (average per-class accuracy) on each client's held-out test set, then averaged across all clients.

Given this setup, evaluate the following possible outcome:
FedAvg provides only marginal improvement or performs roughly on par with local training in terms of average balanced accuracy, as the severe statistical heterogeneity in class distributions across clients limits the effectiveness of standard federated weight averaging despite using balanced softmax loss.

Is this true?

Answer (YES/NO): YES